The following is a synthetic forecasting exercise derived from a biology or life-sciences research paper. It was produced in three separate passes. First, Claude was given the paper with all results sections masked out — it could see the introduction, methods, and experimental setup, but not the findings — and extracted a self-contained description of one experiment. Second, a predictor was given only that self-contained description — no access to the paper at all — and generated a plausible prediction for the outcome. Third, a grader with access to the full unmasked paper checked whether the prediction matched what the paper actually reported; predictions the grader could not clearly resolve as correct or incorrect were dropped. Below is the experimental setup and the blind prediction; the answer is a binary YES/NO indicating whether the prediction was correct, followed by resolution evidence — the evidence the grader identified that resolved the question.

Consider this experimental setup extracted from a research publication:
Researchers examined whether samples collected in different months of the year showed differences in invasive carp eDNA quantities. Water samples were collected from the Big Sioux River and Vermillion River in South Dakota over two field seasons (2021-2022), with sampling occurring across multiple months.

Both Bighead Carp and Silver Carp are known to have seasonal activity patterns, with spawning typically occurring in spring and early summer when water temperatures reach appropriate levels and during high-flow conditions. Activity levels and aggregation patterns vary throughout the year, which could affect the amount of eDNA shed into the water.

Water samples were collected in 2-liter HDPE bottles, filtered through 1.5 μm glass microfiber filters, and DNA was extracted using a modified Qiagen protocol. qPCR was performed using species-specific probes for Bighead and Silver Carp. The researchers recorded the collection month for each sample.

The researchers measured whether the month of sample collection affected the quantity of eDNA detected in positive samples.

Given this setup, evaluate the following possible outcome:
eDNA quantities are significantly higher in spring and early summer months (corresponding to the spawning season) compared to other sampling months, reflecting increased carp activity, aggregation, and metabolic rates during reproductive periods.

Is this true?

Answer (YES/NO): NO